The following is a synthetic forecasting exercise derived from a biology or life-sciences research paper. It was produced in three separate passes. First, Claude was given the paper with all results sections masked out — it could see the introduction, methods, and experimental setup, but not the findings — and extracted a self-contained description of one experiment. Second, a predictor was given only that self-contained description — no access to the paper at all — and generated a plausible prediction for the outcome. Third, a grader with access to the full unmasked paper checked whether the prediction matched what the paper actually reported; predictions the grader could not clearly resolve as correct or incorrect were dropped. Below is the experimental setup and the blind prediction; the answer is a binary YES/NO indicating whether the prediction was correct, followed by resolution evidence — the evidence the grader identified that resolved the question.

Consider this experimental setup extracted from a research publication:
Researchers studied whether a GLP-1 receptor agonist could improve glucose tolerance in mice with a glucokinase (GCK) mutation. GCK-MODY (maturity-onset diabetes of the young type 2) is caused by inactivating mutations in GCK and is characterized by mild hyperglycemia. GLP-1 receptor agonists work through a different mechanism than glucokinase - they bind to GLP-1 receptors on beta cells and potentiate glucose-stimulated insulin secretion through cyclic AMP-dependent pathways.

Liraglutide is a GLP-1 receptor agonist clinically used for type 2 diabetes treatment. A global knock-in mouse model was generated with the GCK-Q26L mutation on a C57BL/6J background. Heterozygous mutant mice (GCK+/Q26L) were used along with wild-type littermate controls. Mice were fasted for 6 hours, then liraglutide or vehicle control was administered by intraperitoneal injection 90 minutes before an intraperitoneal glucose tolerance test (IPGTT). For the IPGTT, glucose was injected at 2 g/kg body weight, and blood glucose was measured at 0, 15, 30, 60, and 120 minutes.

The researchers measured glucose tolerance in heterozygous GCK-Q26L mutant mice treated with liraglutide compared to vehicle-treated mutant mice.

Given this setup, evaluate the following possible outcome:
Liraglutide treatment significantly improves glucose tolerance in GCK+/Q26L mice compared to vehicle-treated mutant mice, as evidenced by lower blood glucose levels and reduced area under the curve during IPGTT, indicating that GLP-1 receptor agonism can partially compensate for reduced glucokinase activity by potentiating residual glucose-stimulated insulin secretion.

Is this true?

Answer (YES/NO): YES